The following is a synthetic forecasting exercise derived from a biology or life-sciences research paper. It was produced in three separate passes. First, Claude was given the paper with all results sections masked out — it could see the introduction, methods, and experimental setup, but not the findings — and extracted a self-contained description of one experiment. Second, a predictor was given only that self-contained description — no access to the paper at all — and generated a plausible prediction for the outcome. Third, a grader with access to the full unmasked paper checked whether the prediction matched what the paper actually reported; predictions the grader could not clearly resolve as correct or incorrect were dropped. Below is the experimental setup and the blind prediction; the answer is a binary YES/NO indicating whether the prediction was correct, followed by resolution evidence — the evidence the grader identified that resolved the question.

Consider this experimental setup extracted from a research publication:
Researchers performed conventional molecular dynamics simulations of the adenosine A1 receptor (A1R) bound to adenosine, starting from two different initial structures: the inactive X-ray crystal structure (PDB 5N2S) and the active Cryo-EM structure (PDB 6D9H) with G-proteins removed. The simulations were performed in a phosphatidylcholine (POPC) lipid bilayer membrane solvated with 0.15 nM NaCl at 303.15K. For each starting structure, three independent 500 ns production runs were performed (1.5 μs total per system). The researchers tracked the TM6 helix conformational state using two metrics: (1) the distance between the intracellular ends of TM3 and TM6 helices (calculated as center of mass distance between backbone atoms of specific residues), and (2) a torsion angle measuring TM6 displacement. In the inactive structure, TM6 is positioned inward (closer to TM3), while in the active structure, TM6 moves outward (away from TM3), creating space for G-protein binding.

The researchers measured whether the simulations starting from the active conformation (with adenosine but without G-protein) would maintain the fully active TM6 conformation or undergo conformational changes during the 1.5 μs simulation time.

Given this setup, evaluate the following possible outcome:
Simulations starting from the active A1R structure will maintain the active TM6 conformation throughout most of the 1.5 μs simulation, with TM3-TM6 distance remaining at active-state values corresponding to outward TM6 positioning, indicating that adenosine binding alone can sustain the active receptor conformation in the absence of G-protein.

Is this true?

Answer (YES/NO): NO